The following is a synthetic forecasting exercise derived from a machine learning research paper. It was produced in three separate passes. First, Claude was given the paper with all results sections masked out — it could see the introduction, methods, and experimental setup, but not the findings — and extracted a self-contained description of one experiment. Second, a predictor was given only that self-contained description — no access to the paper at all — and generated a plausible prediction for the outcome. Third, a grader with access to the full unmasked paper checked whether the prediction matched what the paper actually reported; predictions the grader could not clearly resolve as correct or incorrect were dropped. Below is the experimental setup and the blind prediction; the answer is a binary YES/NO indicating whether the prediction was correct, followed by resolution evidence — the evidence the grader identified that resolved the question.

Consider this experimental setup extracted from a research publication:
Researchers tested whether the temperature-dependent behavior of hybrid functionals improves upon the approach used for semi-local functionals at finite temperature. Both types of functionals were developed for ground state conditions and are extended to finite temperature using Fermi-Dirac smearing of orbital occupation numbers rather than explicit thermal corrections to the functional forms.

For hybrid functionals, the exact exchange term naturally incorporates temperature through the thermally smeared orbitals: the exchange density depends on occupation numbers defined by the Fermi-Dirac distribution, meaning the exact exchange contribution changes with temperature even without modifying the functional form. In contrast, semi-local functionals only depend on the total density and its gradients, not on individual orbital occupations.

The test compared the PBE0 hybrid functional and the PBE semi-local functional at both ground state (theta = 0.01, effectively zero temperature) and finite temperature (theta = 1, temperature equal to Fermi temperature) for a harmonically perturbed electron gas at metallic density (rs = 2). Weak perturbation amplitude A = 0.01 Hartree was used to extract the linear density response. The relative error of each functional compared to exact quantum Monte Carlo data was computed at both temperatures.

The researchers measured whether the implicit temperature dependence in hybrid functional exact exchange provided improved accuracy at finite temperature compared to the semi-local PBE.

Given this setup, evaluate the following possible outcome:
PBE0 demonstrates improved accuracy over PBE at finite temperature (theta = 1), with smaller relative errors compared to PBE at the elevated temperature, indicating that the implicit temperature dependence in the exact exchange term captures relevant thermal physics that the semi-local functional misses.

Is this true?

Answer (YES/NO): YES